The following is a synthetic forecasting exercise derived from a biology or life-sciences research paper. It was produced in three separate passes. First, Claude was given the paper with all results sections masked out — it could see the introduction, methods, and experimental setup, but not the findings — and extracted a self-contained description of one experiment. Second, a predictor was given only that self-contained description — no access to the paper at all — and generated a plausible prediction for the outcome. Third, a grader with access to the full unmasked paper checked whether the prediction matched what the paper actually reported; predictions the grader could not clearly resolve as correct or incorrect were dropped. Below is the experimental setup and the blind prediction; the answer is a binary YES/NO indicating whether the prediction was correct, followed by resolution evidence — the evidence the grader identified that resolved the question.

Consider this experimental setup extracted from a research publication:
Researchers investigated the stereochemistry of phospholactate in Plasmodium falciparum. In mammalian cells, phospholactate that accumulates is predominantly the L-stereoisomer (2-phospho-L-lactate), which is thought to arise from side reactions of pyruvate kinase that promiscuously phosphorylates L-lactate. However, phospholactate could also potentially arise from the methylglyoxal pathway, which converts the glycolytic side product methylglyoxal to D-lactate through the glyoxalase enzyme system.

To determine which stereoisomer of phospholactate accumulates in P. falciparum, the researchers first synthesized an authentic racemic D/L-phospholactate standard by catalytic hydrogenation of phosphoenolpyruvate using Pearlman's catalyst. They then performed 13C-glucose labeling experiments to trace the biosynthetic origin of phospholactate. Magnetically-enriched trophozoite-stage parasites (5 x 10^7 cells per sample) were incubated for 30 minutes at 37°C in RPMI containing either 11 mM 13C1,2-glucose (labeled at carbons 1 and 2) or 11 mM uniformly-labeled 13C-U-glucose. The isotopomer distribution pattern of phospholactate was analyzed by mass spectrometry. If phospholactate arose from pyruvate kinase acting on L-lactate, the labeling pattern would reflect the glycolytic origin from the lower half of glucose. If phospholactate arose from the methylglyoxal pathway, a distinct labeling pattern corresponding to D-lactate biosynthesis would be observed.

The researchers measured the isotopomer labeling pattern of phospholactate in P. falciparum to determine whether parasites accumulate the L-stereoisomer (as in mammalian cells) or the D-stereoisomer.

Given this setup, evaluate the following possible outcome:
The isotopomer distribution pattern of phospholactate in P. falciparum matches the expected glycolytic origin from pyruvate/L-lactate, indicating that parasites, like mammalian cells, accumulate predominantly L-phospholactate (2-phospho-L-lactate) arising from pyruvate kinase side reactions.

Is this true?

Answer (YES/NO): NO